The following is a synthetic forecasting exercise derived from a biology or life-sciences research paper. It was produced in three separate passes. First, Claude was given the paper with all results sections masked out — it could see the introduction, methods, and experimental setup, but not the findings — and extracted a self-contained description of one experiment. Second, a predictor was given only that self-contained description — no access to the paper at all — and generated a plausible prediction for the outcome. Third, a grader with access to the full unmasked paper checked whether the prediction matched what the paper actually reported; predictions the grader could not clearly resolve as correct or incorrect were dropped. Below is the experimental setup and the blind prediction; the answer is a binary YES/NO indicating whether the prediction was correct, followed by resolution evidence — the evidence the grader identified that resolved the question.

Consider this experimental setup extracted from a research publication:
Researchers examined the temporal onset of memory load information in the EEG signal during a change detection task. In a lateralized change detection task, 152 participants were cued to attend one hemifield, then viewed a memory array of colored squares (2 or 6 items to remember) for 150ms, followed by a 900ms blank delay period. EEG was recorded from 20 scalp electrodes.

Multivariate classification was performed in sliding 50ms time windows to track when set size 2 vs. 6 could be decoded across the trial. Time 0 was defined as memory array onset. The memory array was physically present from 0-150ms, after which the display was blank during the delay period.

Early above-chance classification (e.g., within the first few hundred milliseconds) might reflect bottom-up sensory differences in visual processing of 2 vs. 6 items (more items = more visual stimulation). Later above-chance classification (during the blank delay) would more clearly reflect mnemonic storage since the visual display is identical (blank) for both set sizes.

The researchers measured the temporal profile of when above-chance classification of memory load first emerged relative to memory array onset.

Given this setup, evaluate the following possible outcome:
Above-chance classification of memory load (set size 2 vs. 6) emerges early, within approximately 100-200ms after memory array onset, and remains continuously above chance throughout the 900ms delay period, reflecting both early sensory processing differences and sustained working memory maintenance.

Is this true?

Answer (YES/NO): NO